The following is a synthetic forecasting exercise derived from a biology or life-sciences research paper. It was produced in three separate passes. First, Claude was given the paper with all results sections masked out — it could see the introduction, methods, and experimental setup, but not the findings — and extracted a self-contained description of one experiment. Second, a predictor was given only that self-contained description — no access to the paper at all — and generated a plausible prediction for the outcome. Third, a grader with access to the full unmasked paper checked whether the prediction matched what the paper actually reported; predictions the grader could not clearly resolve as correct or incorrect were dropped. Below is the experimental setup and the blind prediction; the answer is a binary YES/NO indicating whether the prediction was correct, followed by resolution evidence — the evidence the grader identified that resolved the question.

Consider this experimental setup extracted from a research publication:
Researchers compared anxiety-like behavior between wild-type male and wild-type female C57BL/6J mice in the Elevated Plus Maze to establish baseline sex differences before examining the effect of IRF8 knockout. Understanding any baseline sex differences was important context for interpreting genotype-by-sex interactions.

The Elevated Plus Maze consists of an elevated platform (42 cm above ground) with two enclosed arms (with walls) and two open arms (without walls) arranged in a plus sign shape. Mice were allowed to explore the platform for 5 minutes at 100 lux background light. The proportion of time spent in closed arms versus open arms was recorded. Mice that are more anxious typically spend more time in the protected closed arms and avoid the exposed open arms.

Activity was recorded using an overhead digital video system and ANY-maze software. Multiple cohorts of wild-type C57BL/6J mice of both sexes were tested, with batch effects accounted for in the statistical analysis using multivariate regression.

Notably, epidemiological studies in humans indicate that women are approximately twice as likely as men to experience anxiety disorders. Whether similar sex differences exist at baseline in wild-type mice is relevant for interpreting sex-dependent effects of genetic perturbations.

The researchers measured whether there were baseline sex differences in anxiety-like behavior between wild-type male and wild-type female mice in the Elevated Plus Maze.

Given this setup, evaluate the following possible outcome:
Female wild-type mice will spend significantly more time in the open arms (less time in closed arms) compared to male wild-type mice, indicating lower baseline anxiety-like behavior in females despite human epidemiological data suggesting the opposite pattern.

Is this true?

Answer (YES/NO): NO